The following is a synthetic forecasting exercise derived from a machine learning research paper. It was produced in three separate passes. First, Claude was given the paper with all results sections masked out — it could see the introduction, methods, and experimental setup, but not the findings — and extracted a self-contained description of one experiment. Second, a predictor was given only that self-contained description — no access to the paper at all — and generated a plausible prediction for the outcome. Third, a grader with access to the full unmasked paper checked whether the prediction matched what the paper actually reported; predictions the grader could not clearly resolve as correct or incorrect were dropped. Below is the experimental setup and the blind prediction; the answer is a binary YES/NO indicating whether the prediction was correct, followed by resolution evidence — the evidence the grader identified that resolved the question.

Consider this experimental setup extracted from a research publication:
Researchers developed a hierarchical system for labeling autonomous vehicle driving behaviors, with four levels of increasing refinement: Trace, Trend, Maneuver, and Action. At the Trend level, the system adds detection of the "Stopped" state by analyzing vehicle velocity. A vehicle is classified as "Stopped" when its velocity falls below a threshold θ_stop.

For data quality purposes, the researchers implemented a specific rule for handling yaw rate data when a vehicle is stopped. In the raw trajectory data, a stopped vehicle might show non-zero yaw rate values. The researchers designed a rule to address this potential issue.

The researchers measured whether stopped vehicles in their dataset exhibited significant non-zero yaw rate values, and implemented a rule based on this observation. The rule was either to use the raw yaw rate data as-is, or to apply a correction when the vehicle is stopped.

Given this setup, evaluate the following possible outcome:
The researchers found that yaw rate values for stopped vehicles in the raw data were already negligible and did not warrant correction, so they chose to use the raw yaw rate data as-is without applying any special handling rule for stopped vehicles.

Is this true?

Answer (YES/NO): NO